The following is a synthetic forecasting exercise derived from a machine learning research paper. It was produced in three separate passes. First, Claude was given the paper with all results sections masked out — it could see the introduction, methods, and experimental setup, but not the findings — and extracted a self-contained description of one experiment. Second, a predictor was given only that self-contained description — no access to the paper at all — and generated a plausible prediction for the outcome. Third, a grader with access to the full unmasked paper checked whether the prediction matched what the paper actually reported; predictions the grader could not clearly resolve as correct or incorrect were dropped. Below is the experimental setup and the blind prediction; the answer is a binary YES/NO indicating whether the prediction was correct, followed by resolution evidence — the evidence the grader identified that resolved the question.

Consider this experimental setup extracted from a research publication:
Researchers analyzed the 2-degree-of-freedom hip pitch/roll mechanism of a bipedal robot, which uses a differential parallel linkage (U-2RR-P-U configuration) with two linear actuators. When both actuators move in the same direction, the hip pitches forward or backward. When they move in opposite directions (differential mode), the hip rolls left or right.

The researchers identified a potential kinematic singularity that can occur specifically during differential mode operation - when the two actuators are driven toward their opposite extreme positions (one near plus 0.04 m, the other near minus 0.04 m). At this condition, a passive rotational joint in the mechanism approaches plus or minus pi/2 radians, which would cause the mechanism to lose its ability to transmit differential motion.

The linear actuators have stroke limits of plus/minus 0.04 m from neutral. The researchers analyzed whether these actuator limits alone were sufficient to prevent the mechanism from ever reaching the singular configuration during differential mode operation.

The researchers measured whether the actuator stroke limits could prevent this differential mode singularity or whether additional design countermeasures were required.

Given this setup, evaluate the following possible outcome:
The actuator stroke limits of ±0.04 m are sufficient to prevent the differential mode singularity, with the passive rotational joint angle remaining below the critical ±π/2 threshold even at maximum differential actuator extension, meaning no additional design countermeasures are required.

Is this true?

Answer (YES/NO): NO